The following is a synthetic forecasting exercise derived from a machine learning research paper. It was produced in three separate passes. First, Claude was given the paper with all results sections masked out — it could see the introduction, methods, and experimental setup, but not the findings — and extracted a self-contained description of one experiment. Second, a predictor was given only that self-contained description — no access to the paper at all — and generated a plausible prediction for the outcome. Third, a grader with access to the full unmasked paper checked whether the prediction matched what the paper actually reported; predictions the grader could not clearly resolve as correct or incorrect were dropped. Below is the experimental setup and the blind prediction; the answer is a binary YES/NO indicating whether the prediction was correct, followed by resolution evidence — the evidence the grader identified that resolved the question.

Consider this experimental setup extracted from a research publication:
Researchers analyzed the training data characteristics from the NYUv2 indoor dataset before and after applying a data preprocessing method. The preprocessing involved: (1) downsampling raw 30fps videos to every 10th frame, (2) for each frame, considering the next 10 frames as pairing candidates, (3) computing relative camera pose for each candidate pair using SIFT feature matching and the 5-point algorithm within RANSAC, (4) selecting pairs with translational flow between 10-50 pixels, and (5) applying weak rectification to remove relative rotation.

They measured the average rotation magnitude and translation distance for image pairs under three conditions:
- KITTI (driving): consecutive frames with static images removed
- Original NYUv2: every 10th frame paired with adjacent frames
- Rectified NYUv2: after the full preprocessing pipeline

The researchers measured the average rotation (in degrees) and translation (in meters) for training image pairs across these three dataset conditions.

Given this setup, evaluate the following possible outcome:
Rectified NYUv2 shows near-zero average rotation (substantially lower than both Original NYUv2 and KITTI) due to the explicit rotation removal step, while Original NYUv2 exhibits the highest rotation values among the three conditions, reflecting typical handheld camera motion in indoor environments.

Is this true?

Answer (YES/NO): NO